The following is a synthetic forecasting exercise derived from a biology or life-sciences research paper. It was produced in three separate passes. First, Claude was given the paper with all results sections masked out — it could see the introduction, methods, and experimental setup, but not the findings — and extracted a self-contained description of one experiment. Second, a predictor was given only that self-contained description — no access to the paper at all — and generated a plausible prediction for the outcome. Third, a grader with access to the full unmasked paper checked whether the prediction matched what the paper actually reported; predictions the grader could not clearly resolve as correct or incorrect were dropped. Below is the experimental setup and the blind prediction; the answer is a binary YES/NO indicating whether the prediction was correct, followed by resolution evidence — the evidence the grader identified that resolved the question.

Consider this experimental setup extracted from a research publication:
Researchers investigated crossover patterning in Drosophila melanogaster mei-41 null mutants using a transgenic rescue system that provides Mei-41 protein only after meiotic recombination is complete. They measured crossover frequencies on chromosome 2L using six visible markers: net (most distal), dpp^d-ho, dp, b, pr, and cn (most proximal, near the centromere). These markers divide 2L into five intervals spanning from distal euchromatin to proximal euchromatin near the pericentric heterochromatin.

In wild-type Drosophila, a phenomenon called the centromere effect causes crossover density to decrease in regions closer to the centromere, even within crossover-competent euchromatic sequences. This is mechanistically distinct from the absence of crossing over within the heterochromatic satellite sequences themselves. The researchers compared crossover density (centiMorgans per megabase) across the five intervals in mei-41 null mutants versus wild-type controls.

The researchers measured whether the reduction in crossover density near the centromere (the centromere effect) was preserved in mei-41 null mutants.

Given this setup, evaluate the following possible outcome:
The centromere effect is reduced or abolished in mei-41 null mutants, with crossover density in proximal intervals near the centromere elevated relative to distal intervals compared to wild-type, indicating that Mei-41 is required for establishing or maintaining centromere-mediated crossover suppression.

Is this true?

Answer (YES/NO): NO